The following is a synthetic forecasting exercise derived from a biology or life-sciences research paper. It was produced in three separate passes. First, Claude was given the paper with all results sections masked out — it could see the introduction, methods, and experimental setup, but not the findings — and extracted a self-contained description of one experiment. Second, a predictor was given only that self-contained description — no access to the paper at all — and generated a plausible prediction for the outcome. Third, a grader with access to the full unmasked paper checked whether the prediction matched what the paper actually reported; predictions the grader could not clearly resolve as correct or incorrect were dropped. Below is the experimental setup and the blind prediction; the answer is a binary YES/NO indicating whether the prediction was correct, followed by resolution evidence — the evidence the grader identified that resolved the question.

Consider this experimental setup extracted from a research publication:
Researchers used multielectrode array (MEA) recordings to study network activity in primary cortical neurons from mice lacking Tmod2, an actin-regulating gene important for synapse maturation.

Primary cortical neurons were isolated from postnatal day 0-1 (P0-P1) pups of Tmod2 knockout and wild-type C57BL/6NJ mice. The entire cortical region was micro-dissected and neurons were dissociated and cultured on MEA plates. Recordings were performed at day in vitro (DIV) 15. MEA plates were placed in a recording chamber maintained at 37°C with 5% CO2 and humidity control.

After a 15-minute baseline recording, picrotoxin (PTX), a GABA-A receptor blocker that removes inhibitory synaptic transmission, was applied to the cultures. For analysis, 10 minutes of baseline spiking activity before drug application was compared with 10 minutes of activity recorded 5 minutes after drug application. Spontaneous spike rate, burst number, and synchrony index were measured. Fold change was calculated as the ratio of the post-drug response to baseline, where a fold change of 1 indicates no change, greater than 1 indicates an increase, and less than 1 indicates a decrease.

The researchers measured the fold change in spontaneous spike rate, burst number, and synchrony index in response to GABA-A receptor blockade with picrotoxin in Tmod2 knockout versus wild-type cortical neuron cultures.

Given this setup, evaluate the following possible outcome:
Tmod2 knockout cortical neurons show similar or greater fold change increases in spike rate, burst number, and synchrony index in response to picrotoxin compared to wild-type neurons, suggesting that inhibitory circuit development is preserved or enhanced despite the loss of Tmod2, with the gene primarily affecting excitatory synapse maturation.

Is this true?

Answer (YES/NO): NO